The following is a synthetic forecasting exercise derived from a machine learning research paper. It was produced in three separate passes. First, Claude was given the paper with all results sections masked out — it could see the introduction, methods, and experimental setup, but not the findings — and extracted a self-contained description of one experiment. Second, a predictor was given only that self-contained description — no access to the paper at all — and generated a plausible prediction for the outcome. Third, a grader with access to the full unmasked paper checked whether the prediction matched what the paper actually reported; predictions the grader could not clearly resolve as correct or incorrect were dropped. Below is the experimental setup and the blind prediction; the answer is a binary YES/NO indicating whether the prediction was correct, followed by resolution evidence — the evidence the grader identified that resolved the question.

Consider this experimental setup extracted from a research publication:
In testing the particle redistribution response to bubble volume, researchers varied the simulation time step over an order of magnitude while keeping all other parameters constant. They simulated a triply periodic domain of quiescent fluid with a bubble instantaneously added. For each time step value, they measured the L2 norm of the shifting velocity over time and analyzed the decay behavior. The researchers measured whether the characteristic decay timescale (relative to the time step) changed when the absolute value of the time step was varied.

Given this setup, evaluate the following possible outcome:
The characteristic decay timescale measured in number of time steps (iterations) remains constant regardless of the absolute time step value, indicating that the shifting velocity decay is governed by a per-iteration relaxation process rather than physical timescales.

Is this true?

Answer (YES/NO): YES